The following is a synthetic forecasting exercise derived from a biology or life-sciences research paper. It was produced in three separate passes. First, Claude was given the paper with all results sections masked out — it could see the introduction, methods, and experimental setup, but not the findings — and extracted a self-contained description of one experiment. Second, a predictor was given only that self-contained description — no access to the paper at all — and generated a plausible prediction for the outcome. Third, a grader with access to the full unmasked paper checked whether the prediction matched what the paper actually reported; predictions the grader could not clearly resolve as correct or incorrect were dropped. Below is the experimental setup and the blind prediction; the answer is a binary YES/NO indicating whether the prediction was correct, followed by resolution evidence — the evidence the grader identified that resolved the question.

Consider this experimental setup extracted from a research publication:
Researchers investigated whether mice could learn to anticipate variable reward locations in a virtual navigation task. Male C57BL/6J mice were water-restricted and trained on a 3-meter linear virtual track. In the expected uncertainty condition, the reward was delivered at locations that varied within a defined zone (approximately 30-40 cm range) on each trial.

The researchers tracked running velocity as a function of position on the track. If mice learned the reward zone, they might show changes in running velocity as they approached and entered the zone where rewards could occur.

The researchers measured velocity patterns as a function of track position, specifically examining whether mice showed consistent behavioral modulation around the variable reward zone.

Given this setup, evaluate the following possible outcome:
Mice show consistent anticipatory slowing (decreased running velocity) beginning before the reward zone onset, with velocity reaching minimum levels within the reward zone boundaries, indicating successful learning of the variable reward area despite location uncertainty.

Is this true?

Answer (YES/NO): YES